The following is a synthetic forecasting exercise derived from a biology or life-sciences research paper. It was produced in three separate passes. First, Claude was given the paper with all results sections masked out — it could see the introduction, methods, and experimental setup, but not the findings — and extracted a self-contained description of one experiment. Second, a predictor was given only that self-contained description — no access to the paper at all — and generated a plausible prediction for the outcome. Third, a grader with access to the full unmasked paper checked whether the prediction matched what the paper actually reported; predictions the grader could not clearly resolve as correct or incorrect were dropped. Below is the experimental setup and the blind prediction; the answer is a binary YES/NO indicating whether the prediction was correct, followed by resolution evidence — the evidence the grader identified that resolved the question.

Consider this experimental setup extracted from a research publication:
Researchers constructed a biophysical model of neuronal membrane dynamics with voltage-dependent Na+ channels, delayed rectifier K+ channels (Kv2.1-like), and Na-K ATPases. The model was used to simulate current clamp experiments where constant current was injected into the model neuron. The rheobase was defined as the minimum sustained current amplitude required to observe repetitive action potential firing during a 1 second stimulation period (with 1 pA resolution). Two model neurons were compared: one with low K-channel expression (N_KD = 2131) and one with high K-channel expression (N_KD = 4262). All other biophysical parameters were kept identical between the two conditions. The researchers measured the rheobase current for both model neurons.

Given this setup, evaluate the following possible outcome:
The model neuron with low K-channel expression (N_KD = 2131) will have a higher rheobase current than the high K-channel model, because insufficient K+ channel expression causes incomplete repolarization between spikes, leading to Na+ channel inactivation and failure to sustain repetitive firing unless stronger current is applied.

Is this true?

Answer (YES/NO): NO